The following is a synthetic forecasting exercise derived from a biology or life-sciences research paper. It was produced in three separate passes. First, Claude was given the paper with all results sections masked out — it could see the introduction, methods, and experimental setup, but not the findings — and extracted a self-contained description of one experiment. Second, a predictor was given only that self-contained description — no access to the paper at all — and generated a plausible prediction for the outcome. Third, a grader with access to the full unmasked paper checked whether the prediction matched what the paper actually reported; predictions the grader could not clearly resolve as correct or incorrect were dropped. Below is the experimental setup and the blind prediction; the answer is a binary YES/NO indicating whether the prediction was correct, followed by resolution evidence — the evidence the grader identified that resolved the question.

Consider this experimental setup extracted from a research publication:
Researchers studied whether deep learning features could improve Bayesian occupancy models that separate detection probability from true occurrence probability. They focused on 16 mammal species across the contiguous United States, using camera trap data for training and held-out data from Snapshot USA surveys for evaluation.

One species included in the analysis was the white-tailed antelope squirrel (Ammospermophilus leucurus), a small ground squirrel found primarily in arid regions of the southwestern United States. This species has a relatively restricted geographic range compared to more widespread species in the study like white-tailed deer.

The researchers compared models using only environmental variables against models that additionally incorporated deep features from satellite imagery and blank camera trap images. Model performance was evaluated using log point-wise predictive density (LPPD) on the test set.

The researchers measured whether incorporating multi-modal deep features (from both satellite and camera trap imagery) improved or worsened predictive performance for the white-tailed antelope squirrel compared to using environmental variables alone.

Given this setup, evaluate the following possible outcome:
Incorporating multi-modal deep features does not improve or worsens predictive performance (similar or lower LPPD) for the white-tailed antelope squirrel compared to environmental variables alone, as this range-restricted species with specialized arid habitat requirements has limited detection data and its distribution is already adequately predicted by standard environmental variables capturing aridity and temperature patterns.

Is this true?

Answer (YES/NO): YES